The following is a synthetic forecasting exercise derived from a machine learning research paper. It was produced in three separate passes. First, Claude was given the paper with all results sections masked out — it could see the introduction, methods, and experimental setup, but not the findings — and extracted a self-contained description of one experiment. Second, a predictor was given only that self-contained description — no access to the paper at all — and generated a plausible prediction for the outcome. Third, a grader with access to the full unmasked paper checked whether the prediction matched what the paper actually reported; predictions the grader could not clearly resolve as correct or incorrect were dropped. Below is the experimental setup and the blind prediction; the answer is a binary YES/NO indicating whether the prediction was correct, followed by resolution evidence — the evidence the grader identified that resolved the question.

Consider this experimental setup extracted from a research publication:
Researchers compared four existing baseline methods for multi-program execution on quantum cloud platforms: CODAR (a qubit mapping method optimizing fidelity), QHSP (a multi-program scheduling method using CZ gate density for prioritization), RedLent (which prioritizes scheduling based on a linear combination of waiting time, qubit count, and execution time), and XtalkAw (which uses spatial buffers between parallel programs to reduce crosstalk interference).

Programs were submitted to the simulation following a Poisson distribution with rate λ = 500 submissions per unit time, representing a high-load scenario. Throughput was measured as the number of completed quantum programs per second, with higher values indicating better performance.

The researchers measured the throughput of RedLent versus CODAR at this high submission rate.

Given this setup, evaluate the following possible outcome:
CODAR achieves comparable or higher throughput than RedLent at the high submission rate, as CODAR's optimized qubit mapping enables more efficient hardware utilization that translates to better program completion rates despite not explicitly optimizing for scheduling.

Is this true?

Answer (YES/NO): NO